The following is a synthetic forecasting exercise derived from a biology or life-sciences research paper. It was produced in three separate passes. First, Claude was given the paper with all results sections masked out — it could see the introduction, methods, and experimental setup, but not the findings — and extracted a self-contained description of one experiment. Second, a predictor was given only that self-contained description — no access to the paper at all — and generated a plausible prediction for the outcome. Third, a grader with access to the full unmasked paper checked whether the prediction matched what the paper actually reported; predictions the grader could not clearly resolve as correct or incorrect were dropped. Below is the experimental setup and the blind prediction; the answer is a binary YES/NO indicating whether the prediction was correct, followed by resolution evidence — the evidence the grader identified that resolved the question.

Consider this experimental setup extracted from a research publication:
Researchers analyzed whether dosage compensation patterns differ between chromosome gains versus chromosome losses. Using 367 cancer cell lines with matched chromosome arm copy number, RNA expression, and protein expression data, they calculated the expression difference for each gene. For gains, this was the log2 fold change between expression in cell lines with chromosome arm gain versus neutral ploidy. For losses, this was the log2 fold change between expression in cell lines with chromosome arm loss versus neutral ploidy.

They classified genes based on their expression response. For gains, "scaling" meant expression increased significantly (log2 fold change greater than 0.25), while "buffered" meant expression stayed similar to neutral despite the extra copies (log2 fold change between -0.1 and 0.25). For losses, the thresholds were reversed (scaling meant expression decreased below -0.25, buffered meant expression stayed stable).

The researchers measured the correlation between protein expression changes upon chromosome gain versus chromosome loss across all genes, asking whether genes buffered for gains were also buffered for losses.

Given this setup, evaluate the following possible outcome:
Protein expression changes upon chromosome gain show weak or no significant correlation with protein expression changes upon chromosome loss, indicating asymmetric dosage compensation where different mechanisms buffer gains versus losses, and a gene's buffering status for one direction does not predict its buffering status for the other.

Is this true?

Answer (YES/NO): NO